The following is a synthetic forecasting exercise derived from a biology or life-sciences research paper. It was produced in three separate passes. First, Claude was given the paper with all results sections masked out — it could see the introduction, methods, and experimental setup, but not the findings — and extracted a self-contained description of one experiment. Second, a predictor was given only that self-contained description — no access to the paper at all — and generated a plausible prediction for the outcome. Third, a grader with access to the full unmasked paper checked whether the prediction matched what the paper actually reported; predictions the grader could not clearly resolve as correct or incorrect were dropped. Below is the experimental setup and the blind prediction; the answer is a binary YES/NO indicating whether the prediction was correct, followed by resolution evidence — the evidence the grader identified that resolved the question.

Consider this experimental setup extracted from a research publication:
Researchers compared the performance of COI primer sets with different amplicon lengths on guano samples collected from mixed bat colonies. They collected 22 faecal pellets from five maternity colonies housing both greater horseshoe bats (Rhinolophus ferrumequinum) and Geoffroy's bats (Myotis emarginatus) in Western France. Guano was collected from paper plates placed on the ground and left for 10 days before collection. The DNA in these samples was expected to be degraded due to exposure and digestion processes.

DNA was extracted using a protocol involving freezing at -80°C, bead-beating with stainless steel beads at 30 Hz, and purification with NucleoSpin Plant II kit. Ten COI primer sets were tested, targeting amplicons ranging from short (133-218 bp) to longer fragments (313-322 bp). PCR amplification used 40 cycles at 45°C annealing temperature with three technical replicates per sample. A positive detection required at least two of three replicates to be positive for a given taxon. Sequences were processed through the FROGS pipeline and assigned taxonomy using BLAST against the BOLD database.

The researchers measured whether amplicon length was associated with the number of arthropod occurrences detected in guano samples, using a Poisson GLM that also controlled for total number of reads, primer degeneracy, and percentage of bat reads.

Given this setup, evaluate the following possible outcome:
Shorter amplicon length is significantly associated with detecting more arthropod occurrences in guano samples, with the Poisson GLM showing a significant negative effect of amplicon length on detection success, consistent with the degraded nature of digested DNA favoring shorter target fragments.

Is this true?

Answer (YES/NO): YES